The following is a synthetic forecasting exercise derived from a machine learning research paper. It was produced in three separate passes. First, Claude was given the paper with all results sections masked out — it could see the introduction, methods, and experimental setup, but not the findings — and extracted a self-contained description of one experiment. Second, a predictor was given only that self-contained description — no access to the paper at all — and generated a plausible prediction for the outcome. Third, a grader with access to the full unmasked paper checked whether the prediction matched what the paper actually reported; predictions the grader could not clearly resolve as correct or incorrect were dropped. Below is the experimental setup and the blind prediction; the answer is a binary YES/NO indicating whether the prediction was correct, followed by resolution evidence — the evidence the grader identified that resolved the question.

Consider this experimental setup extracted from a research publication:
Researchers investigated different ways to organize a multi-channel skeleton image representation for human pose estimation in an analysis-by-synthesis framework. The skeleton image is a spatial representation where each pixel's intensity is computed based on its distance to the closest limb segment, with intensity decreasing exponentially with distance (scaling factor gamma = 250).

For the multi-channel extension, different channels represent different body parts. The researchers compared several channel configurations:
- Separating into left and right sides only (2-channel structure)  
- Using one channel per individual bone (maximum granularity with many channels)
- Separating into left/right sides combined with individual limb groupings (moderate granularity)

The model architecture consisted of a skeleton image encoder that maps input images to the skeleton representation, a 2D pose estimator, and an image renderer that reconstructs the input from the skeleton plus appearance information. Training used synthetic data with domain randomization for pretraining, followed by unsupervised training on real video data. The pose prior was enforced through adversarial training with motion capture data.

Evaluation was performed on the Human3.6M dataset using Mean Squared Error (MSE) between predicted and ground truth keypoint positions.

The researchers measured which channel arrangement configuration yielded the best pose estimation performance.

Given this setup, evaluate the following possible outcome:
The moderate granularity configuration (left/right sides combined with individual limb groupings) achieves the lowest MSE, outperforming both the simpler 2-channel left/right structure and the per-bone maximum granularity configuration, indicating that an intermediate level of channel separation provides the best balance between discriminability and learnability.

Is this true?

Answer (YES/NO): NO